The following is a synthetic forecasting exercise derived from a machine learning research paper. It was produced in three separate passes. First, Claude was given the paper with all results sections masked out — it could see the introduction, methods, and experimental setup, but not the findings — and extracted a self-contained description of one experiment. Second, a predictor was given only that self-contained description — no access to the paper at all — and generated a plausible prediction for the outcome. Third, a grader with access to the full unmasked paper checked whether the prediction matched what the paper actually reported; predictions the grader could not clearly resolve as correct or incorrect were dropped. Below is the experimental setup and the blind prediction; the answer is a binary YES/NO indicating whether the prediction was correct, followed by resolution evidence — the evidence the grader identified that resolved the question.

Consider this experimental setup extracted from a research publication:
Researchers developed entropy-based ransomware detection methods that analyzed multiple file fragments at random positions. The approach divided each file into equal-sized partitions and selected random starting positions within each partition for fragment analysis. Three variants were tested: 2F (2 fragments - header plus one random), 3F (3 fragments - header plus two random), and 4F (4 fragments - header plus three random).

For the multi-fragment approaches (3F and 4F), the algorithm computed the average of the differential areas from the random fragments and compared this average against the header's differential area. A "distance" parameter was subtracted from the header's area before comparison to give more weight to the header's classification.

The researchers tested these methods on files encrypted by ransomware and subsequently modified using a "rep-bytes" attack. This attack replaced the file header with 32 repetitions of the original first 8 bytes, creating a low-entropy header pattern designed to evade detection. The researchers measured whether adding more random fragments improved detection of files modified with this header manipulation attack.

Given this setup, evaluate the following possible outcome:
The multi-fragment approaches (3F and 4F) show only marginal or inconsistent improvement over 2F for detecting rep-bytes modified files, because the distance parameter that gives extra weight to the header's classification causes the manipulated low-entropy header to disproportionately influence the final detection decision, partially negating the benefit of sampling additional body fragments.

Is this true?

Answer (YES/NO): NO